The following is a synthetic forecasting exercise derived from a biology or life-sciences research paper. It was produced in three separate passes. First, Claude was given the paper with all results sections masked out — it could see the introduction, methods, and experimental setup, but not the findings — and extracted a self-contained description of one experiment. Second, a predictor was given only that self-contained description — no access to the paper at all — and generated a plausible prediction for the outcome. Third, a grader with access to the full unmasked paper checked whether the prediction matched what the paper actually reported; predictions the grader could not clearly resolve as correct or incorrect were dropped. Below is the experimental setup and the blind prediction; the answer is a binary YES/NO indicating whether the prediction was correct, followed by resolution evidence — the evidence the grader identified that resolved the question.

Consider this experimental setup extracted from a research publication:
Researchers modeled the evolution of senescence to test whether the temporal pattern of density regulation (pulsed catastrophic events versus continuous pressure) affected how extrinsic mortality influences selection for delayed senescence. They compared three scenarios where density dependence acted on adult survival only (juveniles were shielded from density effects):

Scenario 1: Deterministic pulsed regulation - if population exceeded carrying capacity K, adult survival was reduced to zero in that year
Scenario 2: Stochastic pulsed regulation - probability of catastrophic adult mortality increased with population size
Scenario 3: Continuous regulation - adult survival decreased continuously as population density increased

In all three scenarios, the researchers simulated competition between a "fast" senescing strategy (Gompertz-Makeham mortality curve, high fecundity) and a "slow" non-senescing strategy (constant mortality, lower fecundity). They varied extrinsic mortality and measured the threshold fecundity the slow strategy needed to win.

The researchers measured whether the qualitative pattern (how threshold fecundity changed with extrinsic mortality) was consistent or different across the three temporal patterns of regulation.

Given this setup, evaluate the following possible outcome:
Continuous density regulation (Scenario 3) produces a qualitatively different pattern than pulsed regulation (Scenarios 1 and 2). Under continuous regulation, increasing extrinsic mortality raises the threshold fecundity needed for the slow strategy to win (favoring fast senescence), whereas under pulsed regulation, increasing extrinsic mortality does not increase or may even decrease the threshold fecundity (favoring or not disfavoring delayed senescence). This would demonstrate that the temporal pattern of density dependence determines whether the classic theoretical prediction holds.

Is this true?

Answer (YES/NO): NO